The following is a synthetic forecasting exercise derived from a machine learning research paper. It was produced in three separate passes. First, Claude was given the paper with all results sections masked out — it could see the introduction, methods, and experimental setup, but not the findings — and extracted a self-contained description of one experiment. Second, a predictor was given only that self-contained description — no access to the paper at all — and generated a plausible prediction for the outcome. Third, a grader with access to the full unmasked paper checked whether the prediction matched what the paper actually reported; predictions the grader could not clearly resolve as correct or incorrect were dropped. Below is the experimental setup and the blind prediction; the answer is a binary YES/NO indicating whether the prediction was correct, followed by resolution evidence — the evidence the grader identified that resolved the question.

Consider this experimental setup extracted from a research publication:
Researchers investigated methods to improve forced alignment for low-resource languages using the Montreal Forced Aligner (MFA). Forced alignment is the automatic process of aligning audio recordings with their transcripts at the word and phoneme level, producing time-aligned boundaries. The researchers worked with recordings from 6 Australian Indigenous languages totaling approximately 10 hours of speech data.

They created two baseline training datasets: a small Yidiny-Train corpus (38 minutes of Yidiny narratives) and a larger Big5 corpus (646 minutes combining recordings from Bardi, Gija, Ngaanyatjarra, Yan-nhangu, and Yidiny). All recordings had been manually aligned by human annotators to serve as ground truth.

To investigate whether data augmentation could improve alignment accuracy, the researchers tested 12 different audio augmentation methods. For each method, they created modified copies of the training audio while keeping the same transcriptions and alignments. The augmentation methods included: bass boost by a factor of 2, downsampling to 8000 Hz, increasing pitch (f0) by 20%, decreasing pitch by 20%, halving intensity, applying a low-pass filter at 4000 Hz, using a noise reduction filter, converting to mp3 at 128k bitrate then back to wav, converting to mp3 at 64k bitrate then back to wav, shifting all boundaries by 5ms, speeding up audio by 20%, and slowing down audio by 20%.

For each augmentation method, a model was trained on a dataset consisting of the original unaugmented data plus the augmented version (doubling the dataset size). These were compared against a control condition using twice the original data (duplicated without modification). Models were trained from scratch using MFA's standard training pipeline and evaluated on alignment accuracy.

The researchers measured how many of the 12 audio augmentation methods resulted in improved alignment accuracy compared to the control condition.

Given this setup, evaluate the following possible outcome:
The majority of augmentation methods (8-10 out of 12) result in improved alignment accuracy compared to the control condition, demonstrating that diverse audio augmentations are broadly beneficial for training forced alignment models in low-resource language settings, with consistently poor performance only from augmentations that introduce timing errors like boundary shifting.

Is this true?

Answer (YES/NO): NO